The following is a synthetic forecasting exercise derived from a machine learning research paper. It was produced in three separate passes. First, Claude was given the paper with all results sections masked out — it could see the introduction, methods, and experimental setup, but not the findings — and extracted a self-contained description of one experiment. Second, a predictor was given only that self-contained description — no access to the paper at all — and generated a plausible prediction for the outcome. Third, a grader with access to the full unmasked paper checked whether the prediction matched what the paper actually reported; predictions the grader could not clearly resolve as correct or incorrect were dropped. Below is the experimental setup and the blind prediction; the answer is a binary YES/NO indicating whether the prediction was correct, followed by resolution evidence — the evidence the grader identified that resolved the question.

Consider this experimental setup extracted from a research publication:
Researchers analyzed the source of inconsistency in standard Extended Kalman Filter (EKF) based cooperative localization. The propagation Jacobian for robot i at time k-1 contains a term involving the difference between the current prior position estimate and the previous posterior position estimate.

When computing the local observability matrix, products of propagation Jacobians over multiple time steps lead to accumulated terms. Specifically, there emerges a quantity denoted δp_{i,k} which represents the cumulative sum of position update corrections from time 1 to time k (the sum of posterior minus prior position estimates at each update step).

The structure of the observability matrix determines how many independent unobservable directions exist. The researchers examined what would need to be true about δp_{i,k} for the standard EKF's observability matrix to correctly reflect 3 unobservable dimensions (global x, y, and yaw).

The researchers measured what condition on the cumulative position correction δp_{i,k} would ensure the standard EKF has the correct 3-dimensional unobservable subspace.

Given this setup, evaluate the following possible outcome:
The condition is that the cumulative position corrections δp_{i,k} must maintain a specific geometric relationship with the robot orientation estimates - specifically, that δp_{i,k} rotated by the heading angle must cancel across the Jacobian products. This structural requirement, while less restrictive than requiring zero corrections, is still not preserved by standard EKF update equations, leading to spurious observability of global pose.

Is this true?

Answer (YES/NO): NO